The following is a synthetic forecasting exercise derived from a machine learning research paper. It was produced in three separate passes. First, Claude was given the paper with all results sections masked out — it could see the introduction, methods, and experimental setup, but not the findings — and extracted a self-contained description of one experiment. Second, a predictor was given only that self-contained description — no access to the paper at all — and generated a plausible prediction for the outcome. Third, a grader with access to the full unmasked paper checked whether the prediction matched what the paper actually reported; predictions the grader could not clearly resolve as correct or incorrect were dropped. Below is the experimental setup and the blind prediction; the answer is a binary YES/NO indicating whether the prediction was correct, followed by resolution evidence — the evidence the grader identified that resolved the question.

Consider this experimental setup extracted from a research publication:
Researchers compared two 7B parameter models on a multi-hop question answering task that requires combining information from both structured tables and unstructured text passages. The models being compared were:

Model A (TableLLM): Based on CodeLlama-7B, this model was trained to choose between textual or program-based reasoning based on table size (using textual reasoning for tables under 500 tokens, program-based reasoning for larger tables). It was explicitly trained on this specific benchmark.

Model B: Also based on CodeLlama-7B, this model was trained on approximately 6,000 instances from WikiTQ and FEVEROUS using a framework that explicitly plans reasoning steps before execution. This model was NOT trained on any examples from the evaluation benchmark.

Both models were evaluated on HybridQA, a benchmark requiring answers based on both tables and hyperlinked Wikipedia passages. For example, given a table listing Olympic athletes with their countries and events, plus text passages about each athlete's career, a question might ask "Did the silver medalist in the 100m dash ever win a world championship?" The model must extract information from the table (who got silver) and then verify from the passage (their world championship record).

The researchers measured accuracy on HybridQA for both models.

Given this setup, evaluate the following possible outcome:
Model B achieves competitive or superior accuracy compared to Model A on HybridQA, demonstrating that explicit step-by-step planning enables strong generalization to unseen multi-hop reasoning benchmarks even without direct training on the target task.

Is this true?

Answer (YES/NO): NO